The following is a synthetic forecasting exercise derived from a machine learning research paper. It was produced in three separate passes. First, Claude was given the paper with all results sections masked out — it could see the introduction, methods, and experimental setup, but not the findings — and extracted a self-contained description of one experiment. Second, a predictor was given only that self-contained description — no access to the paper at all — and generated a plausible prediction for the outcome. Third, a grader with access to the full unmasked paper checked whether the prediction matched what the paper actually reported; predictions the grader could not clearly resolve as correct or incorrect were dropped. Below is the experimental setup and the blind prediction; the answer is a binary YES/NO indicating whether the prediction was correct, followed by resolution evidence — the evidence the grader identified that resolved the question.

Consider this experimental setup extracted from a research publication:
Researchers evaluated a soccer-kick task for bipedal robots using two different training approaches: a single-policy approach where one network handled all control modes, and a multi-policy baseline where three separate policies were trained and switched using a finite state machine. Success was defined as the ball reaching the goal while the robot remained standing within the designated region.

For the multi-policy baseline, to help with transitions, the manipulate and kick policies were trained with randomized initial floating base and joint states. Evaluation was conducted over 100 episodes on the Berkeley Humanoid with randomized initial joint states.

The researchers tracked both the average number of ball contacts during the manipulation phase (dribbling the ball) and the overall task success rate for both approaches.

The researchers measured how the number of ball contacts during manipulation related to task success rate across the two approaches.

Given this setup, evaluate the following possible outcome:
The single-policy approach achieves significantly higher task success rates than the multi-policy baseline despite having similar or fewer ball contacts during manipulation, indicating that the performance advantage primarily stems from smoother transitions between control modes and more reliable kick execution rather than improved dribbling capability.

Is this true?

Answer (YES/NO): YES